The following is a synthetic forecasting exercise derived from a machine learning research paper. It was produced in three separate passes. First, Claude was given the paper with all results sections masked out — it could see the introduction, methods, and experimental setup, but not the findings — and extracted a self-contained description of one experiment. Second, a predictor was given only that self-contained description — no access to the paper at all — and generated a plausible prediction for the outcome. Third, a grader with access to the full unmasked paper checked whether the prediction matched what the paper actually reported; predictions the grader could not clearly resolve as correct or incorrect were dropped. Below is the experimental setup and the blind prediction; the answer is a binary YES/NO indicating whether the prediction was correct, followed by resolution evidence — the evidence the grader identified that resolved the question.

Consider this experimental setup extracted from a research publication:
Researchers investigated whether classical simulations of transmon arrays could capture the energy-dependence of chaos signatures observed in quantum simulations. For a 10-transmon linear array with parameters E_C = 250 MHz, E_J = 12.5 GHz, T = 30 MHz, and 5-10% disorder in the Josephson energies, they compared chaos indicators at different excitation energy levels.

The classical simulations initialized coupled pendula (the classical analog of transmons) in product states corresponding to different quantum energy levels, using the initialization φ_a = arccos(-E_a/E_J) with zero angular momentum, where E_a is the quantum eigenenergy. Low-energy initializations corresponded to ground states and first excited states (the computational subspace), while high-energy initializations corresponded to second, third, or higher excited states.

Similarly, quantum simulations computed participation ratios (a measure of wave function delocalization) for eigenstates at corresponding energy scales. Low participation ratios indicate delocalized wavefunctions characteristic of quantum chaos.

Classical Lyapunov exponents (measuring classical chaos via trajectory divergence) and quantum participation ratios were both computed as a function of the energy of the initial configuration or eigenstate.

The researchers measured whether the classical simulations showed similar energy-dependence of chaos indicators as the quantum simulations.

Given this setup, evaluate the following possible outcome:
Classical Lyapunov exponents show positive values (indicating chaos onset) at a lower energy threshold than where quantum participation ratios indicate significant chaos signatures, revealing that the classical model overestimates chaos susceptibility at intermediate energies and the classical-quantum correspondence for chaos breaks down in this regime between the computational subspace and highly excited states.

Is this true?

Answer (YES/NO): NO